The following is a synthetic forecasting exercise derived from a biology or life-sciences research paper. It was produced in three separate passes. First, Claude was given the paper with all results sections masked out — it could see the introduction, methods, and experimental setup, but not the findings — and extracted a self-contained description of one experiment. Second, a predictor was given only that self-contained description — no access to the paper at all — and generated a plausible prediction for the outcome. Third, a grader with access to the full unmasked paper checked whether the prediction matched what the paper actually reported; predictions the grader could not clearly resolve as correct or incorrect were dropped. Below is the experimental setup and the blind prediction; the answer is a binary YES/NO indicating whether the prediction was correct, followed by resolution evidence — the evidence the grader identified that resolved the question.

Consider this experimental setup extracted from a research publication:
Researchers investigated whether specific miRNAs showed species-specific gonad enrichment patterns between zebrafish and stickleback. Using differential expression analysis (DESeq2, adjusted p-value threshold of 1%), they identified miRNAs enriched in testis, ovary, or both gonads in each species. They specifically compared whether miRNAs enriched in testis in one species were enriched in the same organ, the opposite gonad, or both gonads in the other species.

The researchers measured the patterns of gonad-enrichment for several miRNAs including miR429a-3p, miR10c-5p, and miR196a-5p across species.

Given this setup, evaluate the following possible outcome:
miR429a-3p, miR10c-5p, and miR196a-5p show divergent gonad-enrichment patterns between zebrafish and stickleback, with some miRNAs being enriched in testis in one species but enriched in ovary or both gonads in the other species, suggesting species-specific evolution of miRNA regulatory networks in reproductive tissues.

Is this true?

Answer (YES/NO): YES